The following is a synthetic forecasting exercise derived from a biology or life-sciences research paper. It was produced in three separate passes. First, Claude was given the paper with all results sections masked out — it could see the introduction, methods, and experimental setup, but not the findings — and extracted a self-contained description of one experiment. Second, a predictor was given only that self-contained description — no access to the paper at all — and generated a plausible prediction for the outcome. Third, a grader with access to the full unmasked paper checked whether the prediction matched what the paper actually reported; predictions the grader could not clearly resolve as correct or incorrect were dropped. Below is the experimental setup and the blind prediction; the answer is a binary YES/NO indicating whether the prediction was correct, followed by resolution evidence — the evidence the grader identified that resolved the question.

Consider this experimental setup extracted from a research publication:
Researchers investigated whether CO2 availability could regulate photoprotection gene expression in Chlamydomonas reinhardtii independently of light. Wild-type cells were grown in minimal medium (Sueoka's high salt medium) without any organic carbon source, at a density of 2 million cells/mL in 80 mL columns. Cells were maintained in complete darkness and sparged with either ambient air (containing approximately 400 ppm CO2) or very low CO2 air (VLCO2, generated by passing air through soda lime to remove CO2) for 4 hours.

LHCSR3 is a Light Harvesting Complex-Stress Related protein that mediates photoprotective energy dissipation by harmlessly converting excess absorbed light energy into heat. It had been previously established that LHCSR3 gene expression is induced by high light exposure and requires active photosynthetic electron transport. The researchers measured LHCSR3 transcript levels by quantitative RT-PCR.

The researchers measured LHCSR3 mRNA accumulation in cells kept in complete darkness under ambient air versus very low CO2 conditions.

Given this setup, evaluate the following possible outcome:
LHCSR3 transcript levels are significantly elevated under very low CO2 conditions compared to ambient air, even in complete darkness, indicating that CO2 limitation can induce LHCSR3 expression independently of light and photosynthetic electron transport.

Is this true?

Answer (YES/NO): YES